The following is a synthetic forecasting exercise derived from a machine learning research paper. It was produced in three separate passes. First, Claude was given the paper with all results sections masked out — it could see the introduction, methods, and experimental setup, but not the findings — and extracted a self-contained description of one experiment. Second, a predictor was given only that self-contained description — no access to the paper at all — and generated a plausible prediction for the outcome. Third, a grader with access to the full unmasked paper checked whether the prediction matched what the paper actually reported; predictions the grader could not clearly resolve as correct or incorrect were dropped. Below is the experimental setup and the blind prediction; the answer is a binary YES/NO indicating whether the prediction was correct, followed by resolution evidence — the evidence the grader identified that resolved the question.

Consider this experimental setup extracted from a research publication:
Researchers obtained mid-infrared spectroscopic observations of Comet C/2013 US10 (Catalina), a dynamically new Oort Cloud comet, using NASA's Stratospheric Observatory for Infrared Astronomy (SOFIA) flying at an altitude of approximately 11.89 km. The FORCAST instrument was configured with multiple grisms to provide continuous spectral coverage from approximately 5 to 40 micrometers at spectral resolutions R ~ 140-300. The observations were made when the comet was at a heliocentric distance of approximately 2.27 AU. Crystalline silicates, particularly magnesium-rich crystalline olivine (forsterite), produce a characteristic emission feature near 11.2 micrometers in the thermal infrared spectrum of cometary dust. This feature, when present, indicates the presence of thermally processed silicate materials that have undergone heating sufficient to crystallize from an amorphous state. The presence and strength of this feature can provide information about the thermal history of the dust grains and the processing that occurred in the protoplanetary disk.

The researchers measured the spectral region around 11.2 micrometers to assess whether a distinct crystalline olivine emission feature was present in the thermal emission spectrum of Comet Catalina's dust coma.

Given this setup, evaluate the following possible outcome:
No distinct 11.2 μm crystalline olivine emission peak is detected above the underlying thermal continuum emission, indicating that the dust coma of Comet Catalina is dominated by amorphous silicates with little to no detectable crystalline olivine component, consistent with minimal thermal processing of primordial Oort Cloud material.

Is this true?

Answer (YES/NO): NO